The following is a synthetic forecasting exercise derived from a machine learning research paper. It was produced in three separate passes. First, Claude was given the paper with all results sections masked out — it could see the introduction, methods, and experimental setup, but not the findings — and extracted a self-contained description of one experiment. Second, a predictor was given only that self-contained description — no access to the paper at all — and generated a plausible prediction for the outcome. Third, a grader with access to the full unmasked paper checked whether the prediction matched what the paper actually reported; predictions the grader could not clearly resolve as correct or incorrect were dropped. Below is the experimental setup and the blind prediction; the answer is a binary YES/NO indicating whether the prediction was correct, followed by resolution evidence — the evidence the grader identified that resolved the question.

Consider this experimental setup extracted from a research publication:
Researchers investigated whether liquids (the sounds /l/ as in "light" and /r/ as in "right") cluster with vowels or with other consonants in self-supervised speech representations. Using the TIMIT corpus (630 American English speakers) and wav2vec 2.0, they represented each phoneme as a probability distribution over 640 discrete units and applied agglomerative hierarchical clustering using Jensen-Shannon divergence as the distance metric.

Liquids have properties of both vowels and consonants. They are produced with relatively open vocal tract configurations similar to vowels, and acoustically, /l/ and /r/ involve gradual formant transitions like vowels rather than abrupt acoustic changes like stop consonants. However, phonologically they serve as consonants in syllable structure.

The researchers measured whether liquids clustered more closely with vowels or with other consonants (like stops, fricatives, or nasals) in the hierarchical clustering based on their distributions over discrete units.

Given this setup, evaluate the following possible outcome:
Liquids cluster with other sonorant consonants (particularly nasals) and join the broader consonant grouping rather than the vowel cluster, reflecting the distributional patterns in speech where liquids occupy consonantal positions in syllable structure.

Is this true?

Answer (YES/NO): NO